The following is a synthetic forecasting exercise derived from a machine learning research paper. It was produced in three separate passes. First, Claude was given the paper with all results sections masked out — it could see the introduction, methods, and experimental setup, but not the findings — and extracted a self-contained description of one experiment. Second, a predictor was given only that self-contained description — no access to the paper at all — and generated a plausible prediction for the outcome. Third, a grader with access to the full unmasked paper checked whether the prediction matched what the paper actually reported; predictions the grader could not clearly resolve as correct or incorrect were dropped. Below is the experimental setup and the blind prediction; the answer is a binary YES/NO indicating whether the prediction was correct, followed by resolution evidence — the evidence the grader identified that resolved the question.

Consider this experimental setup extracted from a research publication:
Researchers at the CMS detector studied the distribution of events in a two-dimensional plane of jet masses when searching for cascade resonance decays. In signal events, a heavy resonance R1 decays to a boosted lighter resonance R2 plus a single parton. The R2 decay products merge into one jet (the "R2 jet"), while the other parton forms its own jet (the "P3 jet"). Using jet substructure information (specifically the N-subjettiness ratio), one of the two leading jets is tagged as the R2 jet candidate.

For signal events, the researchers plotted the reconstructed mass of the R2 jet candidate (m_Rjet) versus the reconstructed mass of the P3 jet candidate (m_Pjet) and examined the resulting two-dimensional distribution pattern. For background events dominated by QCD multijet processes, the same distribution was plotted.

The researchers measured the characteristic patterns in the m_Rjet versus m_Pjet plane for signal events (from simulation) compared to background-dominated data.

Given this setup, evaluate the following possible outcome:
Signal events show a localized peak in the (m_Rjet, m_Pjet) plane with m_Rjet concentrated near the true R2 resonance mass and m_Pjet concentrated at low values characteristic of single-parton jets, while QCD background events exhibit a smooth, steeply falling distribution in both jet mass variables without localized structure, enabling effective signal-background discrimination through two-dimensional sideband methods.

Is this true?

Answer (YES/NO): NO